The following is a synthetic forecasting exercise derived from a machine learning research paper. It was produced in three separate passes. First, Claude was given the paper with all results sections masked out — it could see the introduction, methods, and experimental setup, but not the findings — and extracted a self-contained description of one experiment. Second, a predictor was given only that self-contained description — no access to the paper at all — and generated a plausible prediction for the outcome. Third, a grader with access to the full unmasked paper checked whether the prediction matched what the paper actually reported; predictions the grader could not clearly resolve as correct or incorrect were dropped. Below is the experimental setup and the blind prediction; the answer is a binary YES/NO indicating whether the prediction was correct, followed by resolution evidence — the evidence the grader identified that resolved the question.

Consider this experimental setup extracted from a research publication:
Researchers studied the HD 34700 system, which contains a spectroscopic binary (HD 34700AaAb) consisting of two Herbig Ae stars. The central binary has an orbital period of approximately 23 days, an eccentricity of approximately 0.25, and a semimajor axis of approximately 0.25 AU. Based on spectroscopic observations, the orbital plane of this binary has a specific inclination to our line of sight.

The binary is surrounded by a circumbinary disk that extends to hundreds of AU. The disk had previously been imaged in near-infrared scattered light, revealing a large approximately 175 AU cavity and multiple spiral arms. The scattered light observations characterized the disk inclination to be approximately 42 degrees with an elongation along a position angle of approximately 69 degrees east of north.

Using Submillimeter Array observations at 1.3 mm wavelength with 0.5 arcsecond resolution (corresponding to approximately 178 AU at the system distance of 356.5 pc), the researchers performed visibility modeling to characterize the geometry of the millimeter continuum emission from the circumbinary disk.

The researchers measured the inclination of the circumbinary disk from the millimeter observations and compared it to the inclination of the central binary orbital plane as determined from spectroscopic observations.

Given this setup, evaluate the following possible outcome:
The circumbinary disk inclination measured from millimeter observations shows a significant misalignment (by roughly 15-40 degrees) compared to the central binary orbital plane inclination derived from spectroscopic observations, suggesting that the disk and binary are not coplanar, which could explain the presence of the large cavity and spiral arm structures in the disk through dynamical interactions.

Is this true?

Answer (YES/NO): NO